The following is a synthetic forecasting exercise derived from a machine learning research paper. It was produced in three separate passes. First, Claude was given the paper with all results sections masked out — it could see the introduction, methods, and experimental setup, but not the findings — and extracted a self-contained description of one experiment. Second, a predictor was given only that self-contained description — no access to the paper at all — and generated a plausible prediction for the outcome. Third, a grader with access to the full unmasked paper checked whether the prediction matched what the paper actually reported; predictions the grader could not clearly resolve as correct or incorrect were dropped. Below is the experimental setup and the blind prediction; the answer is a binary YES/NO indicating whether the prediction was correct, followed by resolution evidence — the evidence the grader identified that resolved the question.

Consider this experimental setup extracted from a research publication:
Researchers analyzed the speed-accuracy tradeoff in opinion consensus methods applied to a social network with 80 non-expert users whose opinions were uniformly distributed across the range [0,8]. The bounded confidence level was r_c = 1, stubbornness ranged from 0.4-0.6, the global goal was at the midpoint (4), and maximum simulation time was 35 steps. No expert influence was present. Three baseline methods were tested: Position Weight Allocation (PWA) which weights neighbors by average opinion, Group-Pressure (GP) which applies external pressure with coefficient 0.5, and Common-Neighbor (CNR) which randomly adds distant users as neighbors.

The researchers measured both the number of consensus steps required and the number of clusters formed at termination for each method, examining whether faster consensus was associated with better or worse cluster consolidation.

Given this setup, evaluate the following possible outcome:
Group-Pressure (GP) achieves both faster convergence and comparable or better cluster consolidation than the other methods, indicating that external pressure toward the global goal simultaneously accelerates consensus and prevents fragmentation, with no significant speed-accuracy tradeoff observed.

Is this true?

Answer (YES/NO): NO